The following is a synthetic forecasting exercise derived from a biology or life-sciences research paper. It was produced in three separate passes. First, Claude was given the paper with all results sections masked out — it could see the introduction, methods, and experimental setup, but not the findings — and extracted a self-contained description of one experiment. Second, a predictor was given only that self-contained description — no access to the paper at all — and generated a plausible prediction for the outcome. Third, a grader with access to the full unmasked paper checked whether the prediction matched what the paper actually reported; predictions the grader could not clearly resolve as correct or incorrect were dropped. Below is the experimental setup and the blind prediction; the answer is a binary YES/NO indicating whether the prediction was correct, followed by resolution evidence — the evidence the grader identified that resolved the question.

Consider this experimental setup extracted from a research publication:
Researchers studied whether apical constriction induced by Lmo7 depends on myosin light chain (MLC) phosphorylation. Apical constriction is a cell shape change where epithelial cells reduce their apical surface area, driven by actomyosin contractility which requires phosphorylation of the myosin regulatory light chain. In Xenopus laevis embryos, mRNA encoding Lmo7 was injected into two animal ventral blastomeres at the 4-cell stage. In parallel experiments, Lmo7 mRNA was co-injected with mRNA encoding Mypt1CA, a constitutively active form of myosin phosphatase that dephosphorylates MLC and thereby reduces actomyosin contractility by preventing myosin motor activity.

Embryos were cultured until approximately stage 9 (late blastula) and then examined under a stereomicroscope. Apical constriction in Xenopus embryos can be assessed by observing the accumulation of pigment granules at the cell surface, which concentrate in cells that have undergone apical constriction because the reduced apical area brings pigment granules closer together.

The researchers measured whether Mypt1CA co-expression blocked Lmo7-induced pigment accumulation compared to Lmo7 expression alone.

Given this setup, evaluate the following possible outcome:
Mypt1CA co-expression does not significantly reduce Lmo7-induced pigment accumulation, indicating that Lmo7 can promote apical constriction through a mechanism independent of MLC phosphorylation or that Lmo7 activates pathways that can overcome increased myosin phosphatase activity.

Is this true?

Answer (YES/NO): NO